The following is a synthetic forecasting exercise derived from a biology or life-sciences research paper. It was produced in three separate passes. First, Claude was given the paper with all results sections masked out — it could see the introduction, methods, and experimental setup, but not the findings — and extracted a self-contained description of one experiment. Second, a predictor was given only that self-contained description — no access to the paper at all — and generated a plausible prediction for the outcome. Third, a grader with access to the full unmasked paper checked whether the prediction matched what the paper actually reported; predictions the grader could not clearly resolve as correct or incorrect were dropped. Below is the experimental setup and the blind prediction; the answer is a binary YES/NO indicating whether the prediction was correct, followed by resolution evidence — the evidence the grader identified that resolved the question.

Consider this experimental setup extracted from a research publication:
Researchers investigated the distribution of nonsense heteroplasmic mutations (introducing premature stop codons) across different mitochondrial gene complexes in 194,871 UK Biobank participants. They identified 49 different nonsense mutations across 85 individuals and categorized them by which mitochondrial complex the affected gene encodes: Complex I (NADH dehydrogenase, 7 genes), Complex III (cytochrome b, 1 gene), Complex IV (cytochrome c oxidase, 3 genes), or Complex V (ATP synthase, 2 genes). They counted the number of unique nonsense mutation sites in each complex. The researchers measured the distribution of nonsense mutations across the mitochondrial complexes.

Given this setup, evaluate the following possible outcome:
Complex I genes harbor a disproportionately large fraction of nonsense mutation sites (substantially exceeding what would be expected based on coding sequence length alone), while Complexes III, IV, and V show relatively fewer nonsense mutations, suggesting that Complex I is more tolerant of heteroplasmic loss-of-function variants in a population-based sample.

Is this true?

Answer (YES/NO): NO